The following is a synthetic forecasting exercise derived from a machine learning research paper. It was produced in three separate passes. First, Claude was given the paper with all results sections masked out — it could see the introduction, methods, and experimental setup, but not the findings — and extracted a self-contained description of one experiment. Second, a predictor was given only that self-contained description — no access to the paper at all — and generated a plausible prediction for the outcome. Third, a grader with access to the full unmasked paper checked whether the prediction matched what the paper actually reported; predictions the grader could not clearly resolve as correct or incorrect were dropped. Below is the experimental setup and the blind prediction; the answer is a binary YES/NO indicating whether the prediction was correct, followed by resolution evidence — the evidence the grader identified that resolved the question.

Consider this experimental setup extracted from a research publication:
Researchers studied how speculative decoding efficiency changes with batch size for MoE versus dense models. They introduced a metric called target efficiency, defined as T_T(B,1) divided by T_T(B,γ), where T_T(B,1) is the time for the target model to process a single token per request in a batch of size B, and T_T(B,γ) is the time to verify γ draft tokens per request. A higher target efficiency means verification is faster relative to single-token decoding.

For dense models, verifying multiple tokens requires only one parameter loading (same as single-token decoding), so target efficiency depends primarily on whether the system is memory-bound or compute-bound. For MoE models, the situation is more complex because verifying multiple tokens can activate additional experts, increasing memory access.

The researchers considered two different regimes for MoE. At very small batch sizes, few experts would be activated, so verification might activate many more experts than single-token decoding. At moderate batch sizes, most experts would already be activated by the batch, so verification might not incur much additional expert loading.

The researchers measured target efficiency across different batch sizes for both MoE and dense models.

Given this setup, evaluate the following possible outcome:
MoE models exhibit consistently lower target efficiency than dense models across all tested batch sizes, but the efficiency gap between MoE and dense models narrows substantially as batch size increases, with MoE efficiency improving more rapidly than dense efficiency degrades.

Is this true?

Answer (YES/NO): NO